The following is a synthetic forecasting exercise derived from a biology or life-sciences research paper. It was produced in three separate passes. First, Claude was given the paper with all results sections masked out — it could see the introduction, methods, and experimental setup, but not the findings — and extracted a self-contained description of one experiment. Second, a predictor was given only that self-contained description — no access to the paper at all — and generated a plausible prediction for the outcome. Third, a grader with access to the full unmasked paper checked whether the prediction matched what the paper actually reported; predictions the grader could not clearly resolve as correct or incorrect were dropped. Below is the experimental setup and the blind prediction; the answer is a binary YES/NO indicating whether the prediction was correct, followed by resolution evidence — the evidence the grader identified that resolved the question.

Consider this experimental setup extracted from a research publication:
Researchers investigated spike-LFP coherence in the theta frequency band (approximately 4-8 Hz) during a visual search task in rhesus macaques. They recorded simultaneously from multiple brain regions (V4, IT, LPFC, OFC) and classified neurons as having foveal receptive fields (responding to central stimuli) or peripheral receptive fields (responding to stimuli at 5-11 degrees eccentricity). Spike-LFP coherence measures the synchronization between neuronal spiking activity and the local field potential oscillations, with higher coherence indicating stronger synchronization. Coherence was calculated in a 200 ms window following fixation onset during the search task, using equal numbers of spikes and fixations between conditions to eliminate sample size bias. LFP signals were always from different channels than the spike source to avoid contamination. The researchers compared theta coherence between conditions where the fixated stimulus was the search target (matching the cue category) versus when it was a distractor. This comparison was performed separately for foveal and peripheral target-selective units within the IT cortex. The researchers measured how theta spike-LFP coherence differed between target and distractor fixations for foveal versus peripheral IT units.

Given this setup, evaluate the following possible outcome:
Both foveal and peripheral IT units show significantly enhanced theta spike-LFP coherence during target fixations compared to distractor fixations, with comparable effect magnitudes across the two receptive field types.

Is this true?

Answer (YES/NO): NO